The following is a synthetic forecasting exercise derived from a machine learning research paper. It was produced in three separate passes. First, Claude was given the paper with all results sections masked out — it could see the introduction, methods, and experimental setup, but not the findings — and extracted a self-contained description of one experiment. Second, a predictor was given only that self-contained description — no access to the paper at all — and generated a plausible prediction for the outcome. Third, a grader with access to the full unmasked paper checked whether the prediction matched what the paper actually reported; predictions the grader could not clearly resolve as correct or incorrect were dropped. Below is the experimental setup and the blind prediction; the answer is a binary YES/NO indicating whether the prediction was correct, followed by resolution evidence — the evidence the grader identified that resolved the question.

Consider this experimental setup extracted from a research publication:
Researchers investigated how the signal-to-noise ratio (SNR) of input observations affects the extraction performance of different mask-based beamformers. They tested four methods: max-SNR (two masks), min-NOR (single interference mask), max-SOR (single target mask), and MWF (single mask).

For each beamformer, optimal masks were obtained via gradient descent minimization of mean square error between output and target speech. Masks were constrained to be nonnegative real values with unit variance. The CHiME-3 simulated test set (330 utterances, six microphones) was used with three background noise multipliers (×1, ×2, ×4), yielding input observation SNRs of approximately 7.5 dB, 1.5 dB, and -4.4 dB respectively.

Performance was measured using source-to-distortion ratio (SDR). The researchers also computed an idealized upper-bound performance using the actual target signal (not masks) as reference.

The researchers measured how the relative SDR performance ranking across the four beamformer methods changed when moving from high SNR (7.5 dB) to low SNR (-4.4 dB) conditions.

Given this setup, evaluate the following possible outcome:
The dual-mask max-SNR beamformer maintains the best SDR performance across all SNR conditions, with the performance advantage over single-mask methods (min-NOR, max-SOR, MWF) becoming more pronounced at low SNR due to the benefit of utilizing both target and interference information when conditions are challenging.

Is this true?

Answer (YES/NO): NO